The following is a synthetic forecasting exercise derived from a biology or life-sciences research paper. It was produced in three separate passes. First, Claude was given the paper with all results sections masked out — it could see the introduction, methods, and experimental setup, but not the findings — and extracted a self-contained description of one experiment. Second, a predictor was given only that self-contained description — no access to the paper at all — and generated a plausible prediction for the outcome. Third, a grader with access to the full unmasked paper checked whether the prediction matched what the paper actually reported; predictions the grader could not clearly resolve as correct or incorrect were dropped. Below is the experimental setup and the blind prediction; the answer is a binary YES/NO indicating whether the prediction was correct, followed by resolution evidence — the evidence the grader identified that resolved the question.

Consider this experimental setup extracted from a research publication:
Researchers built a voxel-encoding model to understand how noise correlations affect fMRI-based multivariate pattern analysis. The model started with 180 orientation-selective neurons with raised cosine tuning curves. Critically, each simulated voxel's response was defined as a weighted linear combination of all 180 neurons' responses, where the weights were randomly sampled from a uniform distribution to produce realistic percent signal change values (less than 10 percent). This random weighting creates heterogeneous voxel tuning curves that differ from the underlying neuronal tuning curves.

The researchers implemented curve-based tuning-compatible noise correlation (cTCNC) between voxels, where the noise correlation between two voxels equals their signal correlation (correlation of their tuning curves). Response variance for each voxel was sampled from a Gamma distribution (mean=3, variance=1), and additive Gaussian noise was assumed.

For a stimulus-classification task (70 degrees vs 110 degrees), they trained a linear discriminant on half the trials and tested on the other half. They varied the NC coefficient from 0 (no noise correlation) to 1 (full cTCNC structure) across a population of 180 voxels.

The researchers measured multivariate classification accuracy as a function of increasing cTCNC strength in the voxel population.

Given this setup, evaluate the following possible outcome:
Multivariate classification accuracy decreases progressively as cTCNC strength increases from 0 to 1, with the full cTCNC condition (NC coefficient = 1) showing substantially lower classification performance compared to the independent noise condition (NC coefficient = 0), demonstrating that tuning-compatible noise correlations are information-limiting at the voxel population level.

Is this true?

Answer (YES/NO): NO